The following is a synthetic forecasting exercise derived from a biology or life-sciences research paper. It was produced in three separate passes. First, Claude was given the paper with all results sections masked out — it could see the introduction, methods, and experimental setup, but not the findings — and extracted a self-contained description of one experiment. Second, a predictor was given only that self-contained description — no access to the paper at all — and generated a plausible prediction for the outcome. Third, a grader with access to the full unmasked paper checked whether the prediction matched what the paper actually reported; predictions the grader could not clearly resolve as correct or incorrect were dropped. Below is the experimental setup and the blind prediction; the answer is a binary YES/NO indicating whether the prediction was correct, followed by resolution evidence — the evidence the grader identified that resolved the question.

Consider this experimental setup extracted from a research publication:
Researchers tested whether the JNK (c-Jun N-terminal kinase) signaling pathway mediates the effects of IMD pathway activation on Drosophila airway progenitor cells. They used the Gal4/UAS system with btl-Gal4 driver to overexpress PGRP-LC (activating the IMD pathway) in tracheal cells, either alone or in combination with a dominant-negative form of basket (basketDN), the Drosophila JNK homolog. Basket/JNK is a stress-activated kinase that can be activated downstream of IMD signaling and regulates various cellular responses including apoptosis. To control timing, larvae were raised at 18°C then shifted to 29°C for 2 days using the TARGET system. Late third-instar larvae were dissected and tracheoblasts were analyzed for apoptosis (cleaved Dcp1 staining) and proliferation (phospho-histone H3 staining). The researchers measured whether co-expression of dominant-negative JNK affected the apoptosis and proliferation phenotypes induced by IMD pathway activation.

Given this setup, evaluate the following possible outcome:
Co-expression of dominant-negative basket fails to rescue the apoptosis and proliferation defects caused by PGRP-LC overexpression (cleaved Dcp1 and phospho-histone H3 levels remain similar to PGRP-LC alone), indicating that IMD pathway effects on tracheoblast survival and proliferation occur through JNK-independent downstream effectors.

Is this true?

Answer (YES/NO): NO